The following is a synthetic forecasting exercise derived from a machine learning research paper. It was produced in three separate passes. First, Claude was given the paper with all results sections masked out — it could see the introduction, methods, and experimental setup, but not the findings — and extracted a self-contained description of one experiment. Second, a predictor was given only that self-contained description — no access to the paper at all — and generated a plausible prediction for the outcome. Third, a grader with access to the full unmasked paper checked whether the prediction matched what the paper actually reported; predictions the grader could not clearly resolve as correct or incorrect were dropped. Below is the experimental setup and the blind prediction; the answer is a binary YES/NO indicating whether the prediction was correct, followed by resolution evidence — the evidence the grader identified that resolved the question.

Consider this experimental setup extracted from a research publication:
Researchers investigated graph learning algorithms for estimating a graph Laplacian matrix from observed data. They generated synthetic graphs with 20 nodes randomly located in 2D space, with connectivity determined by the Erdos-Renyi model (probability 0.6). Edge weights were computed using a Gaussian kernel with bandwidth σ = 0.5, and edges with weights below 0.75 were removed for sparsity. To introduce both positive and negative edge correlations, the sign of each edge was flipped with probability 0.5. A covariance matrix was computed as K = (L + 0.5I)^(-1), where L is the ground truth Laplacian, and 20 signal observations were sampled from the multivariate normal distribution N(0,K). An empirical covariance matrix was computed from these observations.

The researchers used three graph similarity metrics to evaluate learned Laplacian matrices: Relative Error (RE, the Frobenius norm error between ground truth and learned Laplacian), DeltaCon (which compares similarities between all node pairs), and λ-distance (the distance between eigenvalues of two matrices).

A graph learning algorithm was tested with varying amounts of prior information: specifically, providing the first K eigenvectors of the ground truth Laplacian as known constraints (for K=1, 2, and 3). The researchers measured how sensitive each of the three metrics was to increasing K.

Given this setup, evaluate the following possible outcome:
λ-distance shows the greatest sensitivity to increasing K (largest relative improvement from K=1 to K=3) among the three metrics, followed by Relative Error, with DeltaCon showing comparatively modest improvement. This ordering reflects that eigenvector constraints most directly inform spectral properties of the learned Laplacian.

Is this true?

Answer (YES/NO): YES